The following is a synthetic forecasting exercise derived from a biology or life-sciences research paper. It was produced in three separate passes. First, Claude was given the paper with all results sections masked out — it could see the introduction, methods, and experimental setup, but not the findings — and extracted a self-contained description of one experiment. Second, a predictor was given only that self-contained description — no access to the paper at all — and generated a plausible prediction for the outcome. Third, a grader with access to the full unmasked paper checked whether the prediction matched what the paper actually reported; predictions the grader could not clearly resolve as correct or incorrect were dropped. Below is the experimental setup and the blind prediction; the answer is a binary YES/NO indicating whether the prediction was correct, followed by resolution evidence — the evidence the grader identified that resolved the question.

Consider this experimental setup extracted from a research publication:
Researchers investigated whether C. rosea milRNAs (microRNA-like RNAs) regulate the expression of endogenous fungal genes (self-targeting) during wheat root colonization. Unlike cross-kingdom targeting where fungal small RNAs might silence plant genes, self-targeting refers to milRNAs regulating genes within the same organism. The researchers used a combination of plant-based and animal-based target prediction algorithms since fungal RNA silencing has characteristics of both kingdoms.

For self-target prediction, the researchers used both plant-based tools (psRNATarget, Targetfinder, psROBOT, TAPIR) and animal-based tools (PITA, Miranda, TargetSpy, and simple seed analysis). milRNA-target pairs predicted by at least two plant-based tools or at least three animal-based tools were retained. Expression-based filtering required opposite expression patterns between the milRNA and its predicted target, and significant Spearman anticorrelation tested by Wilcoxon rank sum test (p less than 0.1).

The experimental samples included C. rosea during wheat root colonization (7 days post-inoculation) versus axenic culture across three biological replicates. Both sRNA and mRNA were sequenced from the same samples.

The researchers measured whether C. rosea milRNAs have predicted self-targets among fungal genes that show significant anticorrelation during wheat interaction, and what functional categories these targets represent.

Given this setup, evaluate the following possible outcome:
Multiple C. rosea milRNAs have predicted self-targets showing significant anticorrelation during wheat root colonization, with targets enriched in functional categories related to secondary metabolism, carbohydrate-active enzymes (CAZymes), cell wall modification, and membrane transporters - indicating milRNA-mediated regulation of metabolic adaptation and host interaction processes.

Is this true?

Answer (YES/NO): YES